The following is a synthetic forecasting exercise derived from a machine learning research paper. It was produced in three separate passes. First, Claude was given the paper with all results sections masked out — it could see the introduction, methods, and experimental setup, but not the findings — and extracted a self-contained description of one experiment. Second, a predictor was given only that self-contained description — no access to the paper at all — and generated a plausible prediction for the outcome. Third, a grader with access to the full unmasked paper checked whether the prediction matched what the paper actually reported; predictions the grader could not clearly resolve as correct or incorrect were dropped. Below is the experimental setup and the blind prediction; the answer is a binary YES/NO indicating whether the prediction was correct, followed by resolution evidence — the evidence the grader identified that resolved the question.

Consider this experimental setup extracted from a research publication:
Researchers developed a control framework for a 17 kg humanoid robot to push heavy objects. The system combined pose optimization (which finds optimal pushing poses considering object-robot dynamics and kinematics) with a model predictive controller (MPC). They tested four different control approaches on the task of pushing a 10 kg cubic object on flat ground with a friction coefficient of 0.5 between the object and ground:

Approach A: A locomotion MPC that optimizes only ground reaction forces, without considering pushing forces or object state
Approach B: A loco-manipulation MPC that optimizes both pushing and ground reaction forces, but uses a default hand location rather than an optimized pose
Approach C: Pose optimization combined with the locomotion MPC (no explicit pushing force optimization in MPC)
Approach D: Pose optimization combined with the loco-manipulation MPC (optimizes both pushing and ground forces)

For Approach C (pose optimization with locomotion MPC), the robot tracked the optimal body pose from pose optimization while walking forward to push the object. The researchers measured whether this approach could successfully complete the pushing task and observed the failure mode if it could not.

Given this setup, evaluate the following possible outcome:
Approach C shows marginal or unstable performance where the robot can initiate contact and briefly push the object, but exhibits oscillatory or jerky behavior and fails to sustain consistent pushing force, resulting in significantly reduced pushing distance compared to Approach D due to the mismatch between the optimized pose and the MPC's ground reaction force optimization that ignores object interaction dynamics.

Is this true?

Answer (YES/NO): NO